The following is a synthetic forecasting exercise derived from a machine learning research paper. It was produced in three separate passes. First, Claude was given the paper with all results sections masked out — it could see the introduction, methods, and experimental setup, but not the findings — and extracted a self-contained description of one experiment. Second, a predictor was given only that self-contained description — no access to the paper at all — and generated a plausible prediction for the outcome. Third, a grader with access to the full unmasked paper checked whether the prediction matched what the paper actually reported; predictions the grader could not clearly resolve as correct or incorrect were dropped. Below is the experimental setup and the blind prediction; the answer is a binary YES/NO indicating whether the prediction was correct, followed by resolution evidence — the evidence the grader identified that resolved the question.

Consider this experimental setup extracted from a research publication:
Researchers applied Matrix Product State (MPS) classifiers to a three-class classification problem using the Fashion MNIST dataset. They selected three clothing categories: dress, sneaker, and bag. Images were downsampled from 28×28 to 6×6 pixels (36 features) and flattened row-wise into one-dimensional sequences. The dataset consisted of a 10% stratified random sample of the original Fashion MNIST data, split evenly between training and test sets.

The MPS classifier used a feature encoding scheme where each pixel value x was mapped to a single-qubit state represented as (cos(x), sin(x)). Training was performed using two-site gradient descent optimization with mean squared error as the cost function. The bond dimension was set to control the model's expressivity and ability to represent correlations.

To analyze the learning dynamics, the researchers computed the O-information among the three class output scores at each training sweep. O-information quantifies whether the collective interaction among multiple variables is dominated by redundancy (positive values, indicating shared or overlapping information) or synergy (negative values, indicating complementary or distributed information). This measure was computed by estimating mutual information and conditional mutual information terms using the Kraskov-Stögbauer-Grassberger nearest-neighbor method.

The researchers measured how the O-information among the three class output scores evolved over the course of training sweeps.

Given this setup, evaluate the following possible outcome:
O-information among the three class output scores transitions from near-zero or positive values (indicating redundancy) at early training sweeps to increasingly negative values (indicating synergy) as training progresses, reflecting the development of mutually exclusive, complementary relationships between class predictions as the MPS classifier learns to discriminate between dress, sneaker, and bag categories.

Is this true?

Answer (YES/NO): NO